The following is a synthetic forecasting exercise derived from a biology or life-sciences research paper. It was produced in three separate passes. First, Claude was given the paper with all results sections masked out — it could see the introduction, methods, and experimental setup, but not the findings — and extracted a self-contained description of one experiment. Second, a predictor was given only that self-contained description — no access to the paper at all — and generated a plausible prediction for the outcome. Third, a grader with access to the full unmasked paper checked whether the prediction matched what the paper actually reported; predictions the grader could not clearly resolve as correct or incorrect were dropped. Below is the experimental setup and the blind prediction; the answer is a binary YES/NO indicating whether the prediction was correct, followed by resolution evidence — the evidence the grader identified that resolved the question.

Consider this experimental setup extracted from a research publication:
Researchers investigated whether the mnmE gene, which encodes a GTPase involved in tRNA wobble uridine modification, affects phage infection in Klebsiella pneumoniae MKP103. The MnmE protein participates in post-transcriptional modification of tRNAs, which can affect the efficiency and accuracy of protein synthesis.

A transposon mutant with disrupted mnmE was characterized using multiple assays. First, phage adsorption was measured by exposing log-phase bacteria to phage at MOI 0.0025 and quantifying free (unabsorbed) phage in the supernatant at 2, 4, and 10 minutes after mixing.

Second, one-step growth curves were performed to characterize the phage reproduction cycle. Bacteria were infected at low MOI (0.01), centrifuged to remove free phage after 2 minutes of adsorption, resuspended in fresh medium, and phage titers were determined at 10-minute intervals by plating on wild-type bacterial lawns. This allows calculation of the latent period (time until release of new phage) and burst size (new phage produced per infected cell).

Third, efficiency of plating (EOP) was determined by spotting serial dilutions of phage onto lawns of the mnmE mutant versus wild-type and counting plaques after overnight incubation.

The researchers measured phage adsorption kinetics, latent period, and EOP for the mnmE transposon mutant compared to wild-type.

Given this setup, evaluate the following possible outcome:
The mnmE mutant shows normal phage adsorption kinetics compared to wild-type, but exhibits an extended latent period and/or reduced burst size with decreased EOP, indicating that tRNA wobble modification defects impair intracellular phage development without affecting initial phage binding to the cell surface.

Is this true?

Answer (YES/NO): YES